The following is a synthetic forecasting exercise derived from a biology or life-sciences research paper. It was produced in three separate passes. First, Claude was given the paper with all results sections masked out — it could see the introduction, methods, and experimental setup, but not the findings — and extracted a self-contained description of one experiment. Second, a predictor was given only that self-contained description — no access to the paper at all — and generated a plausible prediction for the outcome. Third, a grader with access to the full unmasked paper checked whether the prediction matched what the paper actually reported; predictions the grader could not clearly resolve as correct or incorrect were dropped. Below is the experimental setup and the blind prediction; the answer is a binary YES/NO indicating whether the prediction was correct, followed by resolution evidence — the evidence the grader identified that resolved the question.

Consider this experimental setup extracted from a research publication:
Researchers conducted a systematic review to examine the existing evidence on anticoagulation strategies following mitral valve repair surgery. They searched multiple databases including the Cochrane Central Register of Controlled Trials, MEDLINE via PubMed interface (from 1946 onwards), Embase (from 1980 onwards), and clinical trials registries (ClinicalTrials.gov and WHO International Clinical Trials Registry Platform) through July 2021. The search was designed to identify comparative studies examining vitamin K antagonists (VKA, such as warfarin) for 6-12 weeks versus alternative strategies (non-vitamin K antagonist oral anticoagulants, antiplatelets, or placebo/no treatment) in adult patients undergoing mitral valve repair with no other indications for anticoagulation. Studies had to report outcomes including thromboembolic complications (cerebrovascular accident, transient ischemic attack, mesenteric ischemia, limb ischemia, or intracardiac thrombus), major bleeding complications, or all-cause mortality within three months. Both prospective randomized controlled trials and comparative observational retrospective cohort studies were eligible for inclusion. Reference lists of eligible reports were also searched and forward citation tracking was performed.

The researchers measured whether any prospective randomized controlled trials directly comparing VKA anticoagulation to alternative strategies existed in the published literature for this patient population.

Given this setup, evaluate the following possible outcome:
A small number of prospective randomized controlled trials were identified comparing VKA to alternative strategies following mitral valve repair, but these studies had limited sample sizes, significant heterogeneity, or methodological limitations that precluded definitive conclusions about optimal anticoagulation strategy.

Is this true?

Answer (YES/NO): NO